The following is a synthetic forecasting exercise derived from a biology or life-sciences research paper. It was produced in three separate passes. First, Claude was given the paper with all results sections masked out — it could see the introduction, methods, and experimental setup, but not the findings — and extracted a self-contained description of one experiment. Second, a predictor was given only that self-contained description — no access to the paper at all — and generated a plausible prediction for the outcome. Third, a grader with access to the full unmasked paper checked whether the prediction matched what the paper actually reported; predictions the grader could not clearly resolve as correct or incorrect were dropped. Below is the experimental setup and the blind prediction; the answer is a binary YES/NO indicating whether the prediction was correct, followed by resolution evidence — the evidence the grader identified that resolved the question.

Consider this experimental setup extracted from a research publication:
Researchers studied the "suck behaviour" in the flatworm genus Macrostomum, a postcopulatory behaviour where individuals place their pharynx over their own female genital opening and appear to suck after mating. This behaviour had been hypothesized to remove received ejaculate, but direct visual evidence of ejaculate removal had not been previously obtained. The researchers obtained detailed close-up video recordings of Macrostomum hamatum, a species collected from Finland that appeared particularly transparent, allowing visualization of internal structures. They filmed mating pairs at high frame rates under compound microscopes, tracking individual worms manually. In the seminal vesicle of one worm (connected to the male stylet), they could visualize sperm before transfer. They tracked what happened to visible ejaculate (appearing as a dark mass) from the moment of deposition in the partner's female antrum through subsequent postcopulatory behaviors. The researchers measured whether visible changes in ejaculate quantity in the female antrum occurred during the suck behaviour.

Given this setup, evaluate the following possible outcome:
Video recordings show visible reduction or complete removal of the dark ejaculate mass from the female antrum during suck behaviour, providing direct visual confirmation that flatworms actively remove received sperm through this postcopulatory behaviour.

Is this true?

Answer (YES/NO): YES